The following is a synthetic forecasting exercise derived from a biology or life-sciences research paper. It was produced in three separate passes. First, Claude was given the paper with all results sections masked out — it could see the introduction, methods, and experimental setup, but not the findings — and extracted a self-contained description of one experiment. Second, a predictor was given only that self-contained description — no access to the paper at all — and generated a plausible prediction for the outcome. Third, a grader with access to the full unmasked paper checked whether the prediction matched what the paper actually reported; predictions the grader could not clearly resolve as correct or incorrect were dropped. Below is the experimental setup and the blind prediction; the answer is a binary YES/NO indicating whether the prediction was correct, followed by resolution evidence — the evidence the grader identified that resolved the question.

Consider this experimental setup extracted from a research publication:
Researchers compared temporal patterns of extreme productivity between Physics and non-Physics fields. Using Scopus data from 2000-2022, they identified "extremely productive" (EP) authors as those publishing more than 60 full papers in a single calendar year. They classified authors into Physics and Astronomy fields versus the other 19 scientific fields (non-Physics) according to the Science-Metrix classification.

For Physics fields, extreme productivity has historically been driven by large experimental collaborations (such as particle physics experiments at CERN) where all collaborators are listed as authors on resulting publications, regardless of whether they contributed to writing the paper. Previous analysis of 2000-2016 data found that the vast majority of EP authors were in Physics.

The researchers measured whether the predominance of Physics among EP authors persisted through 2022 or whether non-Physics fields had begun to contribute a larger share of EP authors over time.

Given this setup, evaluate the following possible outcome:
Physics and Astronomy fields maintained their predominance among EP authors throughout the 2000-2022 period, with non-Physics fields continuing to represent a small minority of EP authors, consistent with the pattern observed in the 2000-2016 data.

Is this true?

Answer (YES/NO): NO